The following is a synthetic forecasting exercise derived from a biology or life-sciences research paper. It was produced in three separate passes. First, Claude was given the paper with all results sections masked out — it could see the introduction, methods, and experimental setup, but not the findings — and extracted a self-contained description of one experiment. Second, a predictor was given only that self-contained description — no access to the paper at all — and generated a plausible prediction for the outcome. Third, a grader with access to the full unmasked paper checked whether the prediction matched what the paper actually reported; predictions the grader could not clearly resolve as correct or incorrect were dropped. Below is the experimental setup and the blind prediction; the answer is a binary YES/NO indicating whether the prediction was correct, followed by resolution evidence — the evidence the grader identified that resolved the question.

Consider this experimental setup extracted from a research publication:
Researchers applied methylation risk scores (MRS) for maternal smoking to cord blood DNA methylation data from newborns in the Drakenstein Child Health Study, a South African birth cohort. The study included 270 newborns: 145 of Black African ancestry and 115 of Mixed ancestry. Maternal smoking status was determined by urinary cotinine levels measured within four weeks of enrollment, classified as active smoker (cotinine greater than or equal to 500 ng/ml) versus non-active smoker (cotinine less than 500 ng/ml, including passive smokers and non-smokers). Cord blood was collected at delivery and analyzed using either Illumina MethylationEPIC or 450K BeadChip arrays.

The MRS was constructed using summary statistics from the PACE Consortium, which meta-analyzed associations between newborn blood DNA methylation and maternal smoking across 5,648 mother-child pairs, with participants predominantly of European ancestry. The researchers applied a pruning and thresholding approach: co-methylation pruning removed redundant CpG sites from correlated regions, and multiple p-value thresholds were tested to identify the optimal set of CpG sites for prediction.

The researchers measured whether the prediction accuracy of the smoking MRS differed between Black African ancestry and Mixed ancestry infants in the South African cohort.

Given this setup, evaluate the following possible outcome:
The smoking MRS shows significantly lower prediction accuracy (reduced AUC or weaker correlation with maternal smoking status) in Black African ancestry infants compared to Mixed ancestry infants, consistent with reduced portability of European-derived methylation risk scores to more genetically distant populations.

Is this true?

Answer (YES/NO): NO